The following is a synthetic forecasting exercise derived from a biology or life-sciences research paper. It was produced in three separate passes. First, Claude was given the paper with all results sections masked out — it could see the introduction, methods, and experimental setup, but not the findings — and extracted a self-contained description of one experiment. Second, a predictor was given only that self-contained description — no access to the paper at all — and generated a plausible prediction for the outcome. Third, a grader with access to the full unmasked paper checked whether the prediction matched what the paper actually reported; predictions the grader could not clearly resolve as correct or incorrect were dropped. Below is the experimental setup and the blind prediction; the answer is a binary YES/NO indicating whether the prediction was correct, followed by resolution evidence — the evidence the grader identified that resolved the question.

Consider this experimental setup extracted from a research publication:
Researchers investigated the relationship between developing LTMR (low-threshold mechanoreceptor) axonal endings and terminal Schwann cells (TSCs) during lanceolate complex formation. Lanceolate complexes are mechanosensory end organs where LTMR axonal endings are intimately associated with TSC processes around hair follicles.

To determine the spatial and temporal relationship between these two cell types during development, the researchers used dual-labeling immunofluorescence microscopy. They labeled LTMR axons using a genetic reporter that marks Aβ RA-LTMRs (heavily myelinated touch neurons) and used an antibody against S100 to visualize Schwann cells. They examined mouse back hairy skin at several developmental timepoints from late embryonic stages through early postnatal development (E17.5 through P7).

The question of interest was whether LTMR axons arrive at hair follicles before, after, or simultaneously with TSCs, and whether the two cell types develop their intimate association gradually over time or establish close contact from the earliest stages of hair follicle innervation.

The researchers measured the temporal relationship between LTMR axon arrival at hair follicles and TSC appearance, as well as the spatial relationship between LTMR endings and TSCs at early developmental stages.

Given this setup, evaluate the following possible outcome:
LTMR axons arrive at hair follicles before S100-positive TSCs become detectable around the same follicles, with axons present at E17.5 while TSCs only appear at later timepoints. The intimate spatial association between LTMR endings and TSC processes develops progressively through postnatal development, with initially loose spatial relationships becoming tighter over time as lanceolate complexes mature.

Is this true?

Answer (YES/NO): NO